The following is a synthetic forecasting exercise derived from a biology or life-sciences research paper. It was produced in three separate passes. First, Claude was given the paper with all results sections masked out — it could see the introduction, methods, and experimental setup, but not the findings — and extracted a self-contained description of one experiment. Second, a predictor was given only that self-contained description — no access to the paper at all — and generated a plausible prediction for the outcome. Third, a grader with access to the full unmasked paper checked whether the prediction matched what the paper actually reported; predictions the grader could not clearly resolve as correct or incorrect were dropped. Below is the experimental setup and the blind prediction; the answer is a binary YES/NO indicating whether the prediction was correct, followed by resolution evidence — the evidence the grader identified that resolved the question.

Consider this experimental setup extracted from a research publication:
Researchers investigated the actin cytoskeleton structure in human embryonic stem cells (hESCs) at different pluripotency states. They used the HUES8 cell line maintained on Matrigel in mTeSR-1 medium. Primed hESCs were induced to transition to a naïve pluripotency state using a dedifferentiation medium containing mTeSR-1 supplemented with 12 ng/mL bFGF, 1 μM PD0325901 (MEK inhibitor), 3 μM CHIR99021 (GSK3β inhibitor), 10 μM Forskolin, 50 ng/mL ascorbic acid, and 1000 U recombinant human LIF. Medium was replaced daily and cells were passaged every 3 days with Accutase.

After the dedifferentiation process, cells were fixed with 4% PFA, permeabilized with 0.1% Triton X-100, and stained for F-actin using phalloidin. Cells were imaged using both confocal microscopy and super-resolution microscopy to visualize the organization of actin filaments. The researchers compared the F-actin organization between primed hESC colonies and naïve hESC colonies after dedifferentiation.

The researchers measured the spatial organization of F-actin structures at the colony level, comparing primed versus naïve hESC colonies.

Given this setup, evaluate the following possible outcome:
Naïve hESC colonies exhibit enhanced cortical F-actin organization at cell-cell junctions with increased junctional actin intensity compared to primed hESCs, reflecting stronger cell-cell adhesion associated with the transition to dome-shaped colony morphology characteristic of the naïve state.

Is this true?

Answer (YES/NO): NO